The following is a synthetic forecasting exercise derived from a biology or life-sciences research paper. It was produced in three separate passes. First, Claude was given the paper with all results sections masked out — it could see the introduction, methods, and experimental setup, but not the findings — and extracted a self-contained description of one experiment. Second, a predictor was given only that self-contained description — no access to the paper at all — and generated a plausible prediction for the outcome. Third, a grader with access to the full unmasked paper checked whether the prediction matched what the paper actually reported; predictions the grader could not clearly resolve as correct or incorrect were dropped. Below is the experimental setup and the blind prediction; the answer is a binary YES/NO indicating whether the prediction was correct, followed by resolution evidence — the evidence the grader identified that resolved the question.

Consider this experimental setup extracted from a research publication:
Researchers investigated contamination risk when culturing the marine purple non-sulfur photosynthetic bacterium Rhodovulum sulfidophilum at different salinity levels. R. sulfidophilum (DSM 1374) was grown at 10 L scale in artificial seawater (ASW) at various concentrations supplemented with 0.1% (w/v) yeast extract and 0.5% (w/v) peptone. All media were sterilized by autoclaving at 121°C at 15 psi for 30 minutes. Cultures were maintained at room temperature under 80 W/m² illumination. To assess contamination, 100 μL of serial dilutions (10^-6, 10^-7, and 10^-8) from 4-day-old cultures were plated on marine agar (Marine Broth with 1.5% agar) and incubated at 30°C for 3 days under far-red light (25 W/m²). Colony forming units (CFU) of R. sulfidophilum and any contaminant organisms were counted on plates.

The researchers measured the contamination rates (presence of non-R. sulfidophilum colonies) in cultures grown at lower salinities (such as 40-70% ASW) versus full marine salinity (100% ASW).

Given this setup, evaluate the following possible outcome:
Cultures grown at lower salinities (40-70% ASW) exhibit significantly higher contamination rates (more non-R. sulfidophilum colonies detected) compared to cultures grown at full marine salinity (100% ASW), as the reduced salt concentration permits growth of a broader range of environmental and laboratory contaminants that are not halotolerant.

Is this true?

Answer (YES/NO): NO